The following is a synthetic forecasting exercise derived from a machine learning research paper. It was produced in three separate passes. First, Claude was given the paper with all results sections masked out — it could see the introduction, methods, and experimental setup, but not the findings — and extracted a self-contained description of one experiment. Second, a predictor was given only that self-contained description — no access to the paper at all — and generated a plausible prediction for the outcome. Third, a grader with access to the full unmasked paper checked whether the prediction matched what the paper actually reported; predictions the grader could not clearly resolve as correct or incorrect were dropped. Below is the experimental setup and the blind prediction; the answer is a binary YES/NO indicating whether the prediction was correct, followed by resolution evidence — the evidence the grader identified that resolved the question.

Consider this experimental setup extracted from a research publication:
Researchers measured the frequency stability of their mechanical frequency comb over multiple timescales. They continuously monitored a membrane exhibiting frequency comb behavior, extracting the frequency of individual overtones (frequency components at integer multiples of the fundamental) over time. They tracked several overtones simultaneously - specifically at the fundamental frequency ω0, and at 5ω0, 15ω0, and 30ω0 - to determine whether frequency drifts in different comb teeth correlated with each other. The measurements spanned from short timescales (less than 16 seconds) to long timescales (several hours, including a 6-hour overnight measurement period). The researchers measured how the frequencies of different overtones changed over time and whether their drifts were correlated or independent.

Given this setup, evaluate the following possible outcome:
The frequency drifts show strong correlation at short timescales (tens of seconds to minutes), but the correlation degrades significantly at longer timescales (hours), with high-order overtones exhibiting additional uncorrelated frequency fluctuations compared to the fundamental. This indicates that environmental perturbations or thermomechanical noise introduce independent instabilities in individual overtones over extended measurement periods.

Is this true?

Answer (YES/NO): NO